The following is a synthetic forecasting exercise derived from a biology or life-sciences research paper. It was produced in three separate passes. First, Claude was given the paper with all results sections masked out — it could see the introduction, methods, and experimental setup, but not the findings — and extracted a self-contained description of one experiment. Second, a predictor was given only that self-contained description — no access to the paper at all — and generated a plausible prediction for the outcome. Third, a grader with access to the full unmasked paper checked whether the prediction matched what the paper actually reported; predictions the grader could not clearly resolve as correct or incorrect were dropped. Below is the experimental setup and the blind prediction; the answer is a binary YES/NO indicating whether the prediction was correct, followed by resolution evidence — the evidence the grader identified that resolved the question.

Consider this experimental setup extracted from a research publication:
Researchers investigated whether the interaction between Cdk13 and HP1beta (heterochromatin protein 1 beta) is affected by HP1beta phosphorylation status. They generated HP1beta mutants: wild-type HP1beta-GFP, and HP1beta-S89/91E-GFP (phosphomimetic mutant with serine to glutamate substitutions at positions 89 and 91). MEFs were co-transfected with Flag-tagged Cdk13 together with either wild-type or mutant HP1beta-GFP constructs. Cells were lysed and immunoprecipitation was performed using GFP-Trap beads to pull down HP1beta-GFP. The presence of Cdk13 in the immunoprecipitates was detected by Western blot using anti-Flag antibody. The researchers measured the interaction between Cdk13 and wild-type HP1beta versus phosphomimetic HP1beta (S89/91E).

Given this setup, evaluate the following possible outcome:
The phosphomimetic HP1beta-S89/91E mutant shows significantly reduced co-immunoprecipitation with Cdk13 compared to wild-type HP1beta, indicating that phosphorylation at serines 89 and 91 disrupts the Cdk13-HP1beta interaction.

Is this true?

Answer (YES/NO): YES